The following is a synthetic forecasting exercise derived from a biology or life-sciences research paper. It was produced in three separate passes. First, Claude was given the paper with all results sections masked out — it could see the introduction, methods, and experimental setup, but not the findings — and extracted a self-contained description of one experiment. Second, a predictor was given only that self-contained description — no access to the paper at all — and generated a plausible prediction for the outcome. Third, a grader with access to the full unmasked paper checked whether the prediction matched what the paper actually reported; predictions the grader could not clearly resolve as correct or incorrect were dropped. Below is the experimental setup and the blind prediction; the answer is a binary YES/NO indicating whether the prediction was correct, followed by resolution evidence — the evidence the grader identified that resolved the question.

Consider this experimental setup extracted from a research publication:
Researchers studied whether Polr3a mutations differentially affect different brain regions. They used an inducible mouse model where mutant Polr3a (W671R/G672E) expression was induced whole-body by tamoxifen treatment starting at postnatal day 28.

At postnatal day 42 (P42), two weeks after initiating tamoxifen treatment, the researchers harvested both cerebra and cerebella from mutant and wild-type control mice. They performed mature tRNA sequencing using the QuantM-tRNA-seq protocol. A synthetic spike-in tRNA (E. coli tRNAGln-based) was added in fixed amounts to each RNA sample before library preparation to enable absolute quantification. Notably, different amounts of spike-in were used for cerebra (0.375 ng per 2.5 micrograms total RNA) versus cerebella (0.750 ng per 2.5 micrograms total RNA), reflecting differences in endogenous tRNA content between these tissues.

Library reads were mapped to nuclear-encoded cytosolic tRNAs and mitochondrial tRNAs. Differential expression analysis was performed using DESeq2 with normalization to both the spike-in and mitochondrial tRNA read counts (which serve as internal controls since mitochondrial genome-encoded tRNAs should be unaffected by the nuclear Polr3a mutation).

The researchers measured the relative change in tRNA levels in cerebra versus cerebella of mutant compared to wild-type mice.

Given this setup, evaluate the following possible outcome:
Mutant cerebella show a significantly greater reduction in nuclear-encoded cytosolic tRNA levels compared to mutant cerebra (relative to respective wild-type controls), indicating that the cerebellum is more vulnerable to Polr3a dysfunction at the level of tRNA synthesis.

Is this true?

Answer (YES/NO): NO